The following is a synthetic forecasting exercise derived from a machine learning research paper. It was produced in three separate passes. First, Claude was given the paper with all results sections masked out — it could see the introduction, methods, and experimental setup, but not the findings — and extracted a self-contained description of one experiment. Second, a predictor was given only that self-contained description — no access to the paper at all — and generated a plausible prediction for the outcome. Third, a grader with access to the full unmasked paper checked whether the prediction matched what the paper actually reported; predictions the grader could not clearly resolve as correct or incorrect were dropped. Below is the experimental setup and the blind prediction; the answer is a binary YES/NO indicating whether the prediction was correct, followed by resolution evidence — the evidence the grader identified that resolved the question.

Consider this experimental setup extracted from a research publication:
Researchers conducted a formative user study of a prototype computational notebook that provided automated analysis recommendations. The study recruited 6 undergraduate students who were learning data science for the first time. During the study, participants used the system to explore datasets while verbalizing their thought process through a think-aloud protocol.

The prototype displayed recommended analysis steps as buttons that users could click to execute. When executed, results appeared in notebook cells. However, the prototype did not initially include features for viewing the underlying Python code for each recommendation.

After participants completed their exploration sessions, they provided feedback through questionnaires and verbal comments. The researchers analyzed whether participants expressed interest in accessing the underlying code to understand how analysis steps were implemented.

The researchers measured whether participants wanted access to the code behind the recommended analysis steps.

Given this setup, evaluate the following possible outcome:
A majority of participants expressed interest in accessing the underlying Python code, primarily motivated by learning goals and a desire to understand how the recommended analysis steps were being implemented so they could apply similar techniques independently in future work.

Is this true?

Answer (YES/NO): NO